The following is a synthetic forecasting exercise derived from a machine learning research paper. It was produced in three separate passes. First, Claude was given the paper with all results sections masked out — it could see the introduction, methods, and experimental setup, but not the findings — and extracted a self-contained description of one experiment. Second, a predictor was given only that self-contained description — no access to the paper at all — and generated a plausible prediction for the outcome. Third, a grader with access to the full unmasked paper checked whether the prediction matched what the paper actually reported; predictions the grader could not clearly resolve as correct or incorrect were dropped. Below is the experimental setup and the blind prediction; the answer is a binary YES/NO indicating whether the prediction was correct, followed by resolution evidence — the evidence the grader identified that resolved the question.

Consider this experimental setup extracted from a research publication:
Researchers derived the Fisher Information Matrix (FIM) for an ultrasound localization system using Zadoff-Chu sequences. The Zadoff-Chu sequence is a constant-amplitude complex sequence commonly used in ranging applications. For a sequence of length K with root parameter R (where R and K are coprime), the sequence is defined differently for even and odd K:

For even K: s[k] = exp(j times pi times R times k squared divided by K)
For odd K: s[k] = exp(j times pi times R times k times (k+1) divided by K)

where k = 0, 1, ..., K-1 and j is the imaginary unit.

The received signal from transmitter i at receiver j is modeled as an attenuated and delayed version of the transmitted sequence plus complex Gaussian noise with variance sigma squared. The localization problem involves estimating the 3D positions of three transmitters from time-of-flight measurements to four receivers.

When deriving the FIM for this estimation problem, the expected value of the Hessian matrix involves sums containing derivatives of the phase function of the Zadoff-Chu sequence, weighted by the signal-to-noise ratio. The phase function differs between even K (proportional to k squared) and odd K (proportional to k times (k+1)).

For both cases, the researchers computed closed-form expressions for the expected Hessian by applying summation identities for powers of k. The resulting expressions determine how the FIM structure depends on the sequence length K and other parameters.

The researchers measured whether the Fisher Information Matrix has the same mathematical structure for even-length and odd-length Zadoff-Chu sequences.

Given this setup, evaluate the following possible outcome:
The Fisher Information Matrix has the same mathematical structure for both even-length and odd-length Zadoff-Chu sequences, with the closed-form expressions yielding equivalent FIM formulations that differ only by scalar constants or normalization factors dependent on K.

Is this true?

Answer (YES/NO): NO